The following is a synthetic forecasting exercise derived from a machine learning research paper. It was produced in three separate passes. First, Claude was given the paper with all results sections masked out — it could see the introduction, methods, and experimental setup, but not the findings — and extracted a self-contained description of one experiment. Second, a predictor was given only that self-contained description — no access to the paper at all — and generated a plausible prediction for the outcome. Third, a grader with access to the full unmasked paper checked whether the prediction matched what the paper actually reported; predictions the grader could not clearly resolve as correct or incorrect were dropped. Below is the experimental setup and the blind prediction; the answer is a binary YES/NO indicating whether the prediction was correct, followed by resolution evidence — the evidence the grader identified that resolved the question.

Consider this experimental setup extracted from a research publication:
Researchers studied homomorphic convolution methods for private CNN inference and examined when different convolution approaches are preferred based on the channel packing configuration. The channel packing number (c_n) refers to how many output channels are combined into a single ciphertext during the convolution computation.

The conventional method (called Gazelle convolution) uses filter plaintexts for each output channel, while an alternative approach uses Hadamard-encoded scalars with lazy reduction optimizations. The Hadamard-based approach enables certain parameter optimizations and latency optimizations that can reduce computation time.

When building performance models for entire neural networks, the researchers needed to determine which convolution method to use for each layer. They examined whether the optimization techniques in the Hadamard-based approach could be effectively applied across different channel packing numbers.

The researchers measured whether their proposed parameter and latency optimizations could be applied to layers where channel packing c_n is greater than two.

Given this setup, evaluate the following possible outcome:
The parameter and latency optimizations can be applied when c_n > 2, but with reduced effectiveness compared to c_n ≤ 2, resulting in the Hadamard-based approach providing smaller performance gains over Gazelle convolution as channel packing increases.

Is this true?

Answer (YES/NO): NO